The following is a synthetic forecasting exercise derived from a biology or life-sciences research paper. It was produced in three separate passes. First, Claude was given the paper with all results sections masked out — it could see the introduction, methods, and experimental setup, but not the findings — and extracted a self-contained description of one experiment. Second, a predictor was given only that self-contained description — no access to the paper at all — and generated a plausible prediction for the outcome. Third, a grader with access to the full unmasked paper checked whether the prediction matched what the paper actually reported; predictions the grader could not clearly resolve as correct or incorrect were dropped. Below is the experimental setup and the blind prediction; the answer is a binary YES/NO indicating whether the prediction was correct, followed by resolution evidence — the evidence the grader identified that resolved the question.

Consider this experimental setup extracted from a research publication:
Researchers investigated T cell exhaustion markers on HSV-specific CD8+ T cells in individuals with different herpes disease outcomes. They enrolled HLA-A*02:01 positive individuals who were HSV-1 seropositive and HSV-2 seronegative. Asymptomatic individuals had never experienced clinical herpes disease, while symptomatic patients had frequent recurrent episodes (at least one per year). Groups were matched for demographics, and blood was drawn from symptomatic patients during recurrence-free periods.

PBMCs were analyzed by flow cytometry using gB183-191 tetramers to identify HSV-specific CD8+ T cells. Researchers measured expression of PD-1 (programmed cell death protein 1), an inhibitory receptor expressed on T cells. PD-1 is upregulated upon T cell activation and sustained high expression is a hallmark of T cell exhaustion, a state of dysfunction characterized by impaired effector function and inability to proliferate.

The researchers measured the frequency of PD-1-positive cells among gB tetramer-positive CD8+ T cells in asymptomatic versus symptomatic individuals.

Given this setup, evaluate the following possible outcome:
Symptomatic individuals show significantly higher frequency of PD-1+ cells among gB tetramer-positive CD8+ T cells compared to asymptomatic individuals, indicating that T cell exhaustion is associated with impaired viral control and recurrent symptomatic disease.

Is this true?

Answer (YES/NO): YES